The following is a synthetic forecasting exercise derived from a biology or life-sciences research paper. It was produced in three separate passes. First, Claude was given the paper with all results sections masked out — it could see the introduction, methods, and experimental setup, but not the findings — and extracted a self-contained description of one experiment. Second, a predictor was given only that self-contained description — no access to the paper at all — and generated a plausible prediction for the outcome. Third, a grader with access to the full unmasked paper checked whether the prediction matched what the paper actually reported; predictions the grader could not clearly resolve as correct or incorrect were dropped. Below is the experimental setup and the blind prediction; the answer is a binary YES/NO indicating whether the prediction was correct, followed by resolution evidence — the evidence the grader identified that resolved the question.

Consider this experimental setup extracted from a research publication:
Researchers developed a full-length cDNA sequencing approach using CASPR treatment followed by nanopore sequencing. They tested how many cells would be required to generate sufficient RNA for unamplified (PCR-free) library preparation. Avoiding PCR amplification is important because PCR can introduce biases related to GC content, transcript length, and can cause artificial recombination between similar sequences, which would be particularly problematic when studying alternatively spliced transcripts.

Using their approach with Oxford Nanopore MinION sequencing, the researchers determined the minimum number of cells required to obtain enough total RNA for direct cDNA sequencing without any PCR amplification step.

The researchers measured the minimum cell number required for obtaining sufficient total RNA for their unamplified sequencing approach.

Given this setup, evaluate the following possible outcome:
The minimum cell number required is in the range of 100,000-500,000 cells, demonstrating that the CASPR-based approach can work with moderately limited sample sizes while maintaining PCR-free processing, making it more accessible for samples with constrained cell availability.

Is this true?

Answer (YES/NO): NO